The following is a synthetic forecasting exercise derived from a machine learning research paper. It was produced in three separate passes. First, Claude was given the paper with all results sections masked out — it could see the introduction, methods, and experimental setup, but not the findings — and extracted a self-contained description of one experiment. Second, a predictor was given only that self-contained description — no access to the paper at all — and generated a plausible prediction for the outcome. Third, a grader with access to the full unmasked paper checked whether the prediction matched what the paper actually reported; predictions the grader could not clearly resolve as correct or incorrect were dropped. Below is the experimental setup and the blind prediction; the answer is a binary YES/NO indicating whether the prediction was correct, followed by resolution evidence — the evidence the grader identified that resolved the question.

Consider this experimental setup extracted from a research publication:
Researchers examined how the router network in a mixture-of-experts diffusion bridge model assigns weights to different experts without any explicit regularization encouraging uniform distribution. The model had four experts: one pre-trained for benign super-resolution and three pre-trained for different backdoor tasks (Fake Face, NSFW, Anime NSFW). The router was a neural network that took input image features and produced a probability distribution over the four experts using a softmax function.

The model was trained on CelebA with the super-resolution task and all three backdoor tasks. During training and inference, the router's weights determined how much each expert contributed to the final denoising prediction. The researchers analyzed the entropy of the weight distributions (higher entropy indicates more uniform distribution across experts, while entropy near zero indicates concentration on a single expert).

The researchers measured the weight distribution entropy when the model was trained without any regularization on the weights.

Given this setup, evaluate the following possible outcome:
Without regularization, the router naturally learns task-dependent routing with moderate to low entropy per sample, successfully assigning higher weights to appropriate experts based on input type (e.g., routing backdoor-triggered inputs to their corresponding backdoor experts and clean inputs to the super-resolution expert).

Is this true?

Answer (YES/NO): NO